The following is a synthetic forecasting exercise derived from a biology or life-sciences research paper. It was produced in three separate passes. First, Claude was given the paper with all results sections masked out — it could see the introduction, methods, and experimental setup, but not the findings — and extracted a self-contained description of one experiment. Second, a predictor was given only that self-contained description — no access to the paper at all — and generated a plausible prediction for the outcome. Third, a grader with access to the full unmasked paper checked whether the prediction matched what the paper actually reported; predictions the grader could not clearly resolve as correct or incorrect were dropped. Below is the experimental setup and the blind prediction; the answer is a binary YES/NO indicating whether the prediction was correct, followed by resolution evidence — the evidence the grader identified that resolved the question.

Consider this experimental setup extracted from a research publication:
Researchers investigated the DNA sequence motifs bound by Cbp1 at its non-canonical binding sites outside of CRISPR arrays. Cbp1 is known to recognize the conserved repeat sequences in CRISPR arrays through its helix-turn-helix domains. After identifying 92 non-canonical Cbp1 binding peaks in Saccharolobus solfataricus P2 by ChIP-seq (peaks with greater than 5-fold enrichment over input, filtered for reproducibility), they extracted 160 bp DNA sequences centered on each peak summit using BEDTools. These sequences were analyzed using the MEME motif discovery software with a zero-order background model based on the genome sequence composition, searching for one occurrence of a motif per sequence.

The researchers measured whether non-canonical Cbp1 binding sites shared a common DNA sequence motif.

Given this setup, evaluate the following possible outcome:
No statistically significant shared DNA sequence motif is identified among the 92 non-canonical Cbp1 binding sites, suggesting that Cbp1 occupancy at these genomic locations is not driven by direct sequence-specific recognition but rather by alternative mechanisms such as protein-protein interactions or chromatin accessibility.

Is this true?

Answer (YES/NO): NO